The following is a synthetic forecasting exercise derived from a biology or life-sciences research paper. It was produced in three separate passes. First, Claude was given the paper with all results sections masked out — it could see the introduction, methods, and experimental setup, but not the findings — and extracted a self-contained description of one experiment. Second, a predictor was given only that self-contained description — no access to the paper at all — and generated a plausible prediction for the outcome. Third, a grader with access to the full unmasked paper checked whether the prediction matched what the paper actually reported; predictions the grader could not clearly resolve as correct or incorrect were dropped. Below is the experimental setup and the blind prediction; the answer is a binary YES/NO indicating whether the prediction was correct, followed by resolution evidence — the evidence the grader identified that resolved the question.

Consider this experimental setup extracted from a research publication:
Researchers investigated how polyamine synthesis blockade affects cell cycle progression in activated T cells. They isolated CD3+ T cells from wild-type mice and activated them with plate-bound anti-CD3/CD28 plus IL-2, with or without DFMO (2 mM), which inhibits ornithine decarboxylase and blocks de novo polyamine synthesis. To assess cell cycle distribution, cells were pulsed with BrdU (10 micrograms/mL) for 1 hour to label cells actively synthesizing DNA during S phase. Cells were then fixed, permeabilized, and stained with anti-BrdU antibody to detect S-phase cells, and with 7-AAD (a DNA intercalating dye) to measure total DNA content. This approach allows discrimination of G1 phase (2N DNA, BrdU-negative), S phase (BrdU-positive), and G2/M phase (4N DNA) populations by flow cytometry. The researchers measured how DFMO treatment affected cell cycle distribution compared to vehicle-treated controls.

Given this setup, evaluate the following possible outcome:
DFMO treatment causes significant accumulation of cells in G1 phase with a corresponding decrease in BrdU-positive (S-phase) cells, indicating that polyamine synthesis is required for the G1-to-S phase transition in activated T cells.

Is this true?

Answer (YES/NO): YES